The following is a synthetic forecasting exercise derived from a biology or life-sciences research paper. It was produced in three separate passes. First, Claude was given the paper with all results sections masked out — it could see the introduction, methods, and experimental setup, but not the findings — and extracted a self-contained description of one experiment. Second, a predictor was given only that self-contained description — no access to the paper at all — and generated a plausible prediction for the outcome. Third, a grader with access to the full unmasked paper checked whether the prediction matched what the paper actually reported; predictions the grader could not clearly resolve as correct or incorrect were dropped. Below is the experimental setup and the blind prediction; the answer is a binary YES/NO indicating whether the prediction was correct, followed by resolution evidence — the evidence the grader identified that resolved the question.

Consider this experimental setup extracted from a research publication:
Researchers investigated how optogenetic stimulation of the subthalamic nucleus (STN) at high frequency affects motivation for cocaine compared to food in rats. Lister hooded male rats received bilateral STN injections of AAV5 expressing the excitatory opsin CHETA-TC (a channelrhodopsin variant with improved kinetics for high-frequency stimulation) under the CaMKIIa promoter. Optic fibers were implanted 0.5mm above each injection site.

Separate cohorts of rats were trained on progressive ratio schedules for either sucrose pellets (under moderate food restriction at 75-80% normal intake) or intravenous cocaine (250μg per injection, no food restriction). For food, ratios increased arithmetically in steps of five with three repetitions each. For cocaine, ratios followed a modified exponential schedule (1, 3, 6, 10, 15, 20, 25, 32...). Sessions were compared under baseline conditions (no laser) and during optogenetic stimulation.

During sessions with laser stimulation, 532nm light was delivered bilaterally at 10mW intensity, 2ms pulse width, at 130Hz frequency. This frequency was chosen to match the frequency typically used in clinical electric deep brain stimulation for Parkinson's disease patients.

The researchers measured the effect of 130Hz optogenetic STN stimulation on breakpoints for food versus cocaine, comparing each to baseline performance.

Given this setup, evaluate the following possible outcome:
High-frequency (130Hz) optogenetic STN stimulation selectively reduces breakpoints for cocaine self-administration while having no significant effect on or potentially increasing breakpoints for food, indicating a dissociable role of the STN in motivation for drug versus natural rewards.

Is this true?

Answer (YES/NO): NO